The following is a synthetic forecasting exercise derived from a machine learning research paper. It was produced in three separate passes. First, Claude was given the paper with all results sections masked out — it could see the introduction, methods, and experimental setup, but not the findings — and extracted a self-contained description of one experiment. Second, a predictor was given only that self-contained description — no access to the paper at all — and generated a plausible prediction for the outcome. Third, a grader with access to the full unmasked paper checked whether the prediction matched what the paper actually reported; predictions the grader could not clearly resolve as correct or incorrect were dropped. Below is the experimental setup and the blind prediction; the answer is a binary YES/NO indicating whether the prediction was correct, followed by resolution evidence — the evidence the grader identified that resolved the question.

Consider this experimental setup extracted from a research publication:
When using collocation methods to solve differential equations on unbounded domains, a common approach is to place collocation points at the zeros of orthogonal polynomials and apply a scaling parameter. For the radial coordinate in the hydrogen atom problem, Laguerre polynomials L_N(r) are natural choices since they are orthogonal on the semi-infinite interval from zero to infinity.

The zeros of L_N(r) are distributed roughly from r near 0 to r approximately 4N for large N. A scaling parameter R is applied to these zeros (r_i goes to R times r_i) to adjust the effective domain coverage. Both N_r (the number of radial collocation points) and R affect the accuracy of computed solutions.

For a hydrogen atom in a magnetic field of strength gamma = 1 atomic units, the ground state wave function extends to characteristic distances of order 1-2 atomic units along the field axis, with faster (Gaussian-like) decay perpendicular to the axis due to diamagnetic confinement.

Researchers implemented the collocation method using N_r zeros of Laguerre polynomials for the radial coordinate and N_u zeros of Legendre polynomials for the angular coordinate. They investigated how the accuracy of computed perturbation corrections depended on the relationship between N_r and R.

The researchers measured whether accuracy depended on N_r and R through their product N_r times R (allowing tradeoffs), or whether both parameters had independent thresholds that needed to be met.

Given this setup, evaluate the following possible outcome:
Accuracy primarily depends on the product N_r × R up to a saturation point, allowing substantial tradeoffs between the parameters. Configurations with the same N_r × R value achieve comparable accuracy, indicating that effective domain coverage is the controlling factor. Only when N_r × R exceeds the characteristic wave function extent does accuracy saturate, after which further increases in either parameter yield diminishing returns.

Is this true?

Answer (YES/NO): NO